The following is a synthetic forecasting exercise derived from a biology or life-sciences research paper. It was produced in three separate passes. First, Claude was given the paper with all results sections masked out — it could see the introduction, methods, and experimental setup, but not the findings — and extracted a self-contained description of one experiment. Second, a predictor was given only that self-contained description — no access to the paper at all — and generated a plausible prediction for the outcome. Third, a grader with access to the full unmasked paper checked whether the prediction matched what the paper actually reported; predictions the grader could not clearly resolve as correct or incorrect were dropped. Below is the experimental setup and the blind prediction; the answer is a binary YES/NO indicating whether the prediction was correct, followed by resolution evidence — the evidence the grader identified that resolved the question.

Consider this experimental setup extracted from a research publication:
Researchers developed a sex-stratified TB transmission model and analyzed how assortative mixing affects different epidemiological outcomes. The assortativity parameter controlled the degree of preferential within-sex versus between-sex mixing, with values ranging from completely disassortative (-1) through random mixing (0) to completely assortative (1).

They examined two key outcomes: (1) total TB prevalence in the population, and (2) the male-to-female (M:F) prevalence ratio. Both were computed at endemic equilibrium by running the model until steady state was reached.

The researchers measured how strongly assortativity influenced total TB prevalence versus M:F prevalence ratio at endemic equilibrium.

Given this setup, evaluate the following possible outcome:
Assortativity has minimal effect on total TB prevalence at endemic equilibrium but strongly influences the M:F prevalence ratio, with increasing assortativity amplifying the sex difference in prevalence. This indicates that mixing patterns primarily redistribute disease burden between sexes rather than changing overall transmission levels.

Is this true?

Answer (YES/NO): NO